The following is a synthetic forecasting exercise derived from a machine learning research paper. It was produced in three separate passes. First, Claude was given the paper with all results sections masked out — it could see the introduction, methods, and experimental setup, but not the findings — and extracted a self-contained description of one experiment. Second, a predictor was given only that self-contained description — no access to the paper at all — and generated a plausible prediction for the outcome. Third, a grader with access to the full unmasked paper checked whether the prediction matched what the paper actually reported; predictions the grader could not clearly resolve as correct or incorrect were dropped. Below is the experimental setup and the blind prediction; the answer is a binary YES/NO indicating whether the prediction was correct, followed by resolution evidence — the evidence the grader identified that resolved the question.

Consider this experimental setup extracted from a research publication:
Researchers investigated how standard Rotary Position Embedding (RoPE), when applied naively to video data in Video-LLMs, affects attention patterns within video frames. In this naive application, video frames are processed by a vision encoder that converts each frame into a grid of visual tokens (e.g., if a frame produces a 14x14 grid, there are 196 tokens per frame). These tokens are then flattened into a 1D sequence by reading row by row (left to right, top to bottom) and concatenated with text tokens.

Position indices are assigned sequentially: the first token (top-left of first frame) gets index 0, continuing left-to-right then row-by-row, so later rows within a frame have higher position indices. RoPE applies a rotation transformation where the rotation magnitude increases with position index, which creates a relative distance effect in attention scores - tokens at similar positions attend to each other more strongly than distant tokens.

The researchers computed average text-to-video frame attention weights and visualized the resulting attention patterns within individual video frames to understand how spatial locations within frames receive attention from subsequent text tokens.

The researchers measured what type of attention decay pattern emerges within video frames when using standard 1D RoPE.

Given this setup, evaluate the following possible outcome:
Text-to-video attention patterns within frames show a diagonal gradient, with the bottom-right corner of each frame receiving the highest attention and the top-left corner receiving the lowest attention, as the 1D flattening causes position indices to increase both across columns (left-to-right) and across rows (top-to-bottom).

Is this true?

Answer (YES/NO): NO